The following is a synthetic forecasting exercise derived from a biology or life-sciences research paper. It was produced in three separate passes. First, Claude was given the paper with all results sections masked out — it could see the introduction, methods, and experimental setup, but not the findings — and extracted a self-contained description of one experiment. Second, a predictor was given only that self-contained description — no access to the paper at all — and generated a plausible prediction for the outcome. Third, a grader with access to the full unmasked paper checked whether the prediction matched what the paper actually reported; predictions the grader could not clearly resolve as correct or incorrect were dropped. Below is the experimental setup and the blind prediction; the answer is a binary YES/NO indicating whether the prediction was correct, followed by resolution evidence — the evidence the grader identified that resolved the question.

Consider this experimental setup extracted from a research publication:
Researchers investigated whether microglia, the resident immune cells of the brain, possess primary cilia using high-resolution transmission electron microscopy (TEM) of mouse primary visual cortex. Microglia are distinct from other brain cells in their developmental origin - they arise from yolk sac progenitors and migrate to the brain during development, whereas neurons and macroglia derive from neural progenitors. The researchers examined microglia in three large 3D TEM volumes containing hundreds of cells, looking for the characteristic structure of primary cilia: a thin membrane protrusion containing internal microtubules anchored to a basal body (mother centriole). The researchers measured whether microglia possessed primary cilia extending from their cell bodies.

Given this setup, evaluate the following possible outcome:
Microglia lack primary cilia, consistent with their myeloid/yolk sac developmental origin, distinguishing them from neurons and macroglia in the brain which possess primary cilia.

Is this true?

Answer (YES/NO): YES